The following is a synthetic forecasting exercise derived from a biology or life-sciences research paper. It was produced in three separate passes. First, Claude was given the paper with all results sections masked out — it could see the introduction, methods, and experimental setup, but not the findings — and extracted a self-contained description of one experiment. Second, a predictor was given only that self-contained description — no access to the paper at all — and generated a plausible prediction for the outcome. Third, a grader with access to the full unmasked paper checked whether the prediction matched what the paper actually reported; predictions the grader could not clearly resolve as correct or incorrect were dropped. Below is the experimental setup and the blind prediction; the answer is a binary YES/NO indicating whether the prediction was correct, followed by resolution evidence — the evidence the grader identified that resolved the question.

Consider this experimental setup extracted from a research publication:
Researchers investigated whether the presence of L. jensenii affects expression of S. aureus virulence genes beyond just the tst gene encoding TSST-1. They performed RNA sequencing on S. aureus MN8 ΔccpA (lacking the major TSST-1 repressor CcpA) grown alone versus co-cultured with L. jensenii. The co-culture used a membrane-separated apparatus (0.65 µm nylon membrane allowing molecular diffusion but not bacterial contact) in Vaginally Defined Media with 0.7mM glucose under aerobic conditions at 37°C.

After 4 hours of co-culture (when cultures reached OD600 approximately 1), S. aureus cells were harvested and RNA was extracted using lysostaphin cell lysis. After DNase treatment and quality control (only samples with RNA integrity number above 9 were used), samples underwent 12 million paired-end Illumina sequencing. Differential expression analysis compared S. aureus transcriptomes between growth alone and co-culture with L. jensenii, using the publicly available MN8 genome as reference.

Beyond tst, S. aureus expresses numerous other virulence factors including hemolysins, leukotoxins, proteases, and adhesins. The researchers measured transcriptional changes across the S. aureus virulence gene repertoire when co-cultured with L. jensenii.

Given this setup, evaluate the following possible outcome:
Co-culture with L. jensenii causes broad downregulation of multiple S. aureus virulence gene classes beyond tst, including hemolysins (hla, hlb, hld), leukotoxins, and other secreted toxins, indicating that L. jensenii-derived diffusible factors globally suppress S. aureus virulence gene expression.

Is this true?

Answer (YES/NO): YES